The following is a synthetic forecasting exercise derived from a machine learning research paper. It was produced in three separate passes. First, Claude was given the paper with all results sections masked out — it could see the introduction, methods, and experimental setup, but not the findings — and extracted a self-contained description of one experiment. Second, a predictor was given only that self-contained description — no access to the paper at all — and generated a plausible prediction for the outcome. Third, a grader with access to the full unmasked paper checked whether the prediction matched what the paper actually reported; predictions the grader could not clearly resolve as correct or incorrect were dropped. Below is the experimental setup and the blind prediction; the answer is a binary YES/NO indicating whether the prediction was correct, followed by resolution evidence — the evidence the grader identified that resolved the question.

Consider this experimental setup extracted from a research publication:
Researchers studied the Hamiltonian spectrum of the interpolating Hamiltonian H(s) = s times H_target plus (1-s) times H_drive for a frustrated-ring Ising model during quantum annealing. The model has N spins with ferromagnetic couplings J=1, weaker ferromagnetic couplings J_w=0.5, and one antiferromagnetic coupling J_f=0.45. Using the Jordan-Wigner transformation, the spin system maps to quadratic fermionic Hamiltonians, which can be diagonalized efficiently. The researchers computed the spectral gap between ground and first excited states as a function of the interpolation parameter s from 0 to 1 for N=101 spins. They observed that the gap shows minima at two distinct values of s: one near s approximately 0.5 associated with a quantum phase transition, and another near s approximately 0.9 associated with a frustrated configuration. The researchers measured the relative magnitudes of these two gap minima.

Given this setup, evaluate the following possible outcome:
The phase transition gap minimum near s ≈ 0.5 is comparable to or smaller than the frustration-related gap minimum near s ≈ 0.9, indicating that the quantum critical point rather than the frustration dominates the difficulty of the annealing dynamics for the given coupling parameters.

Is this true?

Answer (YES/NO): NO